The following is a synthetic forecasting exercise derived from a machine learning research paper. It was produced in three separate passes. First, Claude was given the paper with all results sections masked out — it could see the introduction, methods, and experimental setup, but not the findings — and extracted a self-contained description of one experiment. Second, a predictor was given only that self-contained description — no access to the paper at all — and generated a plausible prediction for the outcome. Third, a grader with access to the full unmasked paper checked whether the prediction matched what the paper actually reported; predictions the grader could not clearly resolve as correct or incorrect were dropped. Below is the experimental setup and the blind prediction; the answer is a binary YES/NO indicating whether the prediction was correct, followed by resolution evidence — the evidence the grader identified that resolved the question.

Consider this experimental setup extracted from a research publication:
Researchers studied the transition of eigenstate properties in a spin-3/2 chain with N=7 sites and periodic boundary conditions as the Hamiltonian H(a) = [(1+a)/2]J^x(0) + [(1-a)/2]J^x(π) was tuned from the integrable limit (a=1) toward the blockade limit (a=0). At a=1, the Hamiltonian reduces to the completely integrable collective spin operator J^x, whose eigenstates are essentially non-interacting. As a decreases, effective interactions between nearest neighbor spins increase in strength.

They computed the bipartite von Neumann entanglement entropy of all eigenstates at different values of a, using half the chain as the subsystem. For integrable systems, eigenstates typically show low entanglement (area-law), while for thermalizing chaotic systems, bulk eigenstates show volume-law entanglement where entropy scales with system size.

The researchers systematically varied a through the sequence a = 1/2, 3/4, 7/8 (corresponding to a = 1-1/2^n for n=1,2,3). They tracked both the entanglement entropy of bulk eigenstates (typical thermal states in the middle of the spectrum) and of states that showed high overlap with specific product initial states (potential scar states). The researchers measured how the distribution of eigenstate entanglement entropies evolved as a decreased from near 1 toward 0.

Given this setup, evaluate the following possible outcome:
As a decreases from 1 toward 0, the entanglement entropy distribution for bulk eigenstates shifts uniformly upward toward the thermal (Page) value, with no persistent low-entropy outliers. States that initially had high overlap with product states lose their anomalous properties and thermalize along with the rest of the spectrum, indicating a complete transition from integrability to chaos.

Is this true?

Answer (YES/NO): NO